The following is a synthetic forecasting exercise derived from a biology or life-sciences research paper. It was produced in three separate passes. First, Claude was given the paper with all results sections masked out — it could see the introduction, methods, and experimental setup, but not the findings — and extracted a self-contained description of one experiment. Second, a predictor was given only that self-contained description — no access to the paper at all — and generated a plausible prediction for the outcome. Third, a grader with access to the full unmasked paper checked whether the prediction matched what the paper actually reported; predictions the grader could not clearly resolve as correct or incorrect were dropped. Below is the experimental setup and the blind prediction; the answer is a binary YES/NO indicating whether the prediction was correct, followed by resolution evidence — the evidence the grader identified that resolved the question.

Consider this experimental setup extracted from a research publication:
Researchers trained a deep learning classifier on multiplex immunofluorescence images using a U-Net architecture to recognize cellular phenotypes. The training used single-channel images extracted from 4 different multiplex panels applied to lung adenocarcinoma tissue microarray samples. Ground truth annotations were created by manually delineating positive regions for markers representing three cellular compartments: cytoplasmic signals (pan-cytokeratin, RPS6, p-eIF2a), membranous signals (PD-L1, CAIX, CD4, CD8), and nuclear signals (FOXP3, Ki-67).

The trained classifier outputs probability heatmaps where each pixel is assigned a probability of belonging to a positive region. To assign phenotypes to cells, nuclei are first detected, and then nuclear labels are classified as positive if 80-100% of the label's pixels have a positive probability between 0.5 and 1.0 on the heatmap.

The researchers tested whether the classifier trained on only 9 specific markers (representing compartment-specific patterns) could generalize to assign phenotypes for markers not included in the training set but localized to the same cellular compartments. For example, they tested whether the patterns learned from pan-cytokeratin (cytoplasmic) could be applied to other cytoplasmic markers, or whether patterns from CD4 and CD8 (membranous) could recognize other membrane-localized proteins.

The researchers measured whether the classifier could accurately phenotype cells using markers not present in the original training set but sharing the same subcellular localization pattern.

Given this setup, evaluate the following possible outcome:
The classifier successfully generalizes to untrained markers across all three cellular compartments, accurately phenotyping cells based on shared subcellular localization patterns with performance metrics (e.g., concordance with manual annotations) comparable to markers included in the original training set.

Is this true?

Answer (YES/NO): NO